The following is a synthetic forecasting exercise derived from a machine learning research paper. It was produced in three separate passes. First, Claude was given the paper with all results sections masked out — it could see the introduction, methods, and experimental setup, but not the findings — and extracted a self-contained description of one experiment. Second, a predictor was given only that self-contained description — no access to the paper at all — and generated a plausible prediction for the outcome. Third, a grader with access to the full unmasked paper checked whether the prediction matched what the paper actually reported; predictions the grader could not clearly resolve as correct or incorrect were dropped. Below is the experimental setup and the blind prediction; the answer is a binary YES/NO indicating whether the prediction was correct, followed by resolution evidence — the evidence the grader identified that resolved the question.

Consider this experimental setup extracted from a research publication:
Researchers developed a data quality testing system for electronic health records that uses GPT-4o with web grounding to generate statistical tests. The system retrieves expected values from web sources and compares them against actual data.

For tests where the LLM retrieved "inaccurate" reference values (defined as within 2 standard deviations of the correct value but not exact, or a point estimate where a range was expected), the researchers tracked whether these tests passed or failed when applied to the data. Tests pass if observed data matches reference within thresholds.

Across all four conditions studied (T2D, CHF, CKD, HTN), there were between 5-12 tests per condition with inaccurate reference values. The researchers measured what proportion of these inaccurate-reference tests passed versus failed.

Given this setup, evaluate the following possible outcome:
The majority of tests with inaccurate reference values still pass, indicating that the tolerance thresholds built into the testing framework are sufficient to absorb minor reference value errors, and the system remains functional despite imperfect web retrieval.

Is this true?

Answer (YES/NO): NO